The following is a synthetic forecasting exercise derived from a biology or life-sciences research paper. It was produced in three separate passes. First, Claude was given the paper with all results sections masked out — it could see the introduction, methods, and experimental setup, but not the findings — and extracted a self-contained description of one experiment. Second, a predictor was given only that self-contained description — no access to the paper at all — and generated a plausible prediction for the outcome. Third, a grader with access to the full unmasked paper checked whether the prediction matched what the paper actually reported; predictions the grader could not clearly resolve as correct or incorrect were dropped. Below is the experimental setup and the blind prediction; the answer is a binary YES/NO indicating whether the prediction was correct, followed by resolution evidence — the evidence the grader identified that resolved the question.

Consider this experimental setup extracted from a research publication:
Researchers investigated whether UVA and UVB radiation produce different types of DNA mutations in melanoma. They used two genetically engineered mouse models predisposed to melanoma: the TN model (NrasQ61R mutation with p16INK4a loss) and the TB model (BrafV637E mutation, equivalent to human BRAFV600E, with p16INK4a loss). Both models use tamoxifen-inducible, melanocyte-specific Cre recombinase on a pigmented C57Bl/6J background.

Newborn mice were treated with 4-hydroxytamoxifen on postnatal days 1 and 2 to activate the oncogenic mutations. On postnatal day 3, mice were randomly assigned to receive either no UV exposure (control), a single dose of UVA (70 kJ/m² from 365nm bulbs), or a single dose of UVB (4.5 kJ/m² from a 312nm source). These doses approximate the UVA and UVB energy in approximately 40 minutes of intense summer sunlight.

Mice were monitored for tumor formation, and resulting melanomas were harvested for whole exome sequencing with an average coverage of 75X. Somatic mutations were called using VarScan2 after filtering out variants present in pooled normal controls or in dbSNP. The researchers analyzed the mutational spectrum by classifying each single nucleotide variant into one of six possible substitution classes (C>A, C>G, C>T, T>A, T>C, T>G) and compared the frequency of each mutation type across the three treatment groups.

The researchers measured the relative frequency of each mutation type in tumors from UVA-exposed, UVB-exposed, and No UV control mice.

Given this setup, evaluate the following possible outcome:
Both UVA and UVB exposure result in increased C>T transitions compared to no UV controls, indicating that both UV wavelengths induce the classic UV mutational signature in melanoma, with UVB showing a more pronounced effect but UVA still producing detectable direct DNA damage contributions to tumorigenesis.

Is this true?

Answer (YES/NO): YES